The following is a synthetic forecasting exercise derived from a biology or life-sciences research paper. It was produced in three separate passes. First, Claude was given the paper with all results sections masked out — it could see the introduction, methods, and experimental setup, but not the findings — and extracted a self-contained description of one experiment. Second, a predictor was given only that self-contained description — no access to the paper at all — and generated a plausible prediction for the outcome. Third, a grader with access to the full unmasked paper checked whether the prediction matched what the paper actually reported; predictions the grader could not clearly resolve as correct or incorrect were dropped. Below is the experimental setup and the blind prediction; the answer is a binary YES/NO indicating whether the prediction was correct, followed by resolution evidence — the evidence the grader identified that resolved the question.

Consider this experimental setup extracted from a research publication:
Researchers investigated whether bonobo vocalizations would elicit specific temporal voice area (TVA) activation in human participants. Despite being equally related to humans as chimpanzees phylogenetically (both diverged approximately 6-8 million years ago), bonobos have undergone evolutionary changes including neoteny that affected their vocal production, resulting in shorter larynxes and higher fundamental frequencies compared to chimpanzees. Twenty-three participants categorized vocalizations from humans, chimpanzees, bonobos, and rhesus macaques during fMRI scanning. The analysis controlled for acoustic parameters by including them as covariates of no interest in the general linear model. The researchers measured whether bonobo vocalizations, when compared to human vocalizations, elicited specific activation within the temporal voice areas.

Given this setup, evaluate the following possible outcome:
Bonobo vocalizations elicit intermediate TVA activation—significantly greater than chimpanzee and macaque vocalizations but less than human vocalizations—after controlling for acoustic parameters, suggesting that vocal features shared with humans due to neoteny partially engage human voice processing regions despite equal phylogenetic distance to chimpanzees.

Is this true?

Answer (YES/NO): NO